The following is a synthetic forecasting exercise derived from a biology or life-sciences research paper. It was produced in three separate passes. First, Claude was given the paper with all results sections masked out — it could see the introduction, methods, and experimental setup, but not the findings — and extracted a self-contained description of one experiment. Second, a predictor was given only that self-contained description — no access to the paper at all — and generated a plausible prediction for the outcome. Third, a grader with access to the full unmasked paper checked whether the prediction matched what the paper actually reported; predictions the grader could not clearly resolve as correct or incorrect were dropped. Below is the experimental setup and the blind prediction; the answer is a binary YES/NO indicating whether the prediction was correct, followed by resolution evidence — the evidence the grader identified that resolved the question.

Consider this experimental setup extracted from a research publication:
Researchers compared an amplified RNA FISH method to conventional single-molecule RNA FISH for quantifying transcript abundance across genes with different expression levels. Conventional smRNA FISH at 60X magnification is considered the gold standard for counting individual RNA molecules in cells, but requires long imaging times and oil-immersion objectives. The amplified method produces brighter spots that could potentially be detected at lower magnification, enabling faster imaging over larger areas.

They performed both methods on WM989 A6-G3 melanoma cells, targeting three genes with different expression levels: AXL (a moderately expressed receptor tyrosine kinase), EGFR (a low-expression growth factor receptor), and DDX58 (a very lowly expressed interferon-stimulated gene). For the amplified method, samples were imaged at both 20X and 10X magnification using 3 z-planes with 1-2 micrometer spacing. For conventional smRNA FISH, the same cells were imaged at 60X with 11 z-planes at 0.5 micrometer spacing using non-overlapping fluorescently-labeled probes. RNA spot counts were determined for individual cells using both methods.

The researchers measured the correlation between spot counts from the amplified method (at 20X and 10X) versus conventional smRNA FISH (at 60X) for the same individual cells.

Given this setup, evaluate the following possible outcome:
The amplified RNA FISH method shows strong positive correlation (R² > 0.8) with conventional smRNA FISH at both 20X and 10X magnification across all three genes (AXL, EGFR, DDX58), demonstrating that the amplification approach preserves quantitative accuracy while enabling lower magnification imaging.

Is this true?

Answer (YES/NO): NO